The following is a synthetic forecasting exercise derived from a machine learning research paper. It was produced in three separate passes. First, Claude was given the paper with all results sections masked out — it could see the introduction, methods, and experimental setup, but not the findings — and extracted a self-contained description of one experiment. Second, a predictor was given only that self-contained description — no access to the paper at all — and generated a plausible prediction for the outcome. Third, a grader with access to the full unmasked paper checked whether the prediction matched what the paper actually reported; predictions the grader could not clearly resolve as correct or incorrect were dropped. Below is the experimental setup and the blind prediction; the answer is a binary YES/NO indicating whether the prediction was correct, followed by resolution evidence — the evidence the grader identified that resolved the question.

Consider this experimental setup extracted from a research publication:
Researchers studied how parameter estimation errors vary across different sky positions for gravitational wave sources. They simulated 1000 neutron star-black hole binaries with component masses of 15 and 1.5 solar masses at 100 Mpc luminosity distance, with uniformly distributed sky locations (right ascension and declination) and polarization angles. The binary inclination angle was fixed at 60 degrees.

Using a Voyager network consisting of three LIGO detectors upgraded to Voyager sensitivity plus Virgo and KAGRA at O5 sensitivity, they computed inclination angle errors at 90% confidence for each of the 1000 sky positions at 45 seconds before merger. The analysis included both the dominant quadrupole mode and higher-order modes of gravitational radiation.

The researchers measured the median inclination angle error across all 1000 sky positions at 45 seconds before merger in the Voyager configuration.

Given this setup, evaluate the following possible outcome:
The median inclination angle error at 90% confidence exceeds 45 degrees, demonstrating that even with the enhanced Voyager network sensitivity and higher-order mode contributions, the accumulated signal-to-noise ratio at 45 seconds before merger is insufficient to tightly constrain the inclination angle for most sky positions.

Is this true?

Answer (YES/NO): NO